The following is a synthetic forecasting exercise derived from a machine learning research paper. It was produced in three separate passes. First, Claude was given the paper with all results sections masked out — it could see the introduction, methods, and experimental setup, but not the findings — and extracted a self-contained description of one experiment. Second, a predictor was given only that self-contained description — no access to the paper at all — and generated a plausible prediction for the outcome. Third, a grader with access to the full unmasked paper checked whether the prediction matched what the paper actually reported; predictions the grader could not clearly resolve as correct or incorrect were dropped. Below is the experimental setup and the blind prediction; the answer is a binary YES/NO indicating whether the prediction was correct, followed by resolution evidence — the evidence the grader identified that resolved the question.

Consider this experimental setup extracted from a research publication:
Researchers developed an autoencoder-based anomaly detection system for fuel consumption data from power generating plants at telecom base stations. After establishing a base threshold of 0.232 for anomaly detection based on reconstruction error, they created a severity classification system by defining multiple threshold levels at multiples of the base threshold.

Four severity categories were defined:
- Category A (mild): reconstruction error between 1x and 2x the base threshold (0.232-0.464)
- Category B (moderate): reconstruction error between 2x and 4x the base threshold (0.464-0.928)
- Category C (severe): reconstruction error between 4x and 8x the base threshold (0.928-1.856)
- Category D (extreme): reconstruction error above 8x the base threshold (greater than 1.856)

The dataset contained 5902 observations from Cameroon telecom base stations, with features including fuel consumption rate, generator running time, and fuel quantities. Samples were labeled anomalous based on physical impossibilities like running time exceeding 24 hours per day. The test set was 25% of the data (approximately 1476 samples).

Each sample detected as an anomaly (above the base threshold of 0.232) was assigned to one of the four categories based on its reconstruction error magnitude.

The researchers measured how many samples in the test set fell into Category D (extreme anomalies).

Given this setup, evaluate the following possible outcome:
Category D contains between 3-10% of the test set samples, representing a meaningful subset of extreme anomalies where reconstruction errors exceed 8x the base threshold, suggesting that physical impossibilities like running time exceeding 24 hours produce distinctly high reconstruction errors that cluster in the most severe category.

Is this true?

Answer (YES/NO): NO